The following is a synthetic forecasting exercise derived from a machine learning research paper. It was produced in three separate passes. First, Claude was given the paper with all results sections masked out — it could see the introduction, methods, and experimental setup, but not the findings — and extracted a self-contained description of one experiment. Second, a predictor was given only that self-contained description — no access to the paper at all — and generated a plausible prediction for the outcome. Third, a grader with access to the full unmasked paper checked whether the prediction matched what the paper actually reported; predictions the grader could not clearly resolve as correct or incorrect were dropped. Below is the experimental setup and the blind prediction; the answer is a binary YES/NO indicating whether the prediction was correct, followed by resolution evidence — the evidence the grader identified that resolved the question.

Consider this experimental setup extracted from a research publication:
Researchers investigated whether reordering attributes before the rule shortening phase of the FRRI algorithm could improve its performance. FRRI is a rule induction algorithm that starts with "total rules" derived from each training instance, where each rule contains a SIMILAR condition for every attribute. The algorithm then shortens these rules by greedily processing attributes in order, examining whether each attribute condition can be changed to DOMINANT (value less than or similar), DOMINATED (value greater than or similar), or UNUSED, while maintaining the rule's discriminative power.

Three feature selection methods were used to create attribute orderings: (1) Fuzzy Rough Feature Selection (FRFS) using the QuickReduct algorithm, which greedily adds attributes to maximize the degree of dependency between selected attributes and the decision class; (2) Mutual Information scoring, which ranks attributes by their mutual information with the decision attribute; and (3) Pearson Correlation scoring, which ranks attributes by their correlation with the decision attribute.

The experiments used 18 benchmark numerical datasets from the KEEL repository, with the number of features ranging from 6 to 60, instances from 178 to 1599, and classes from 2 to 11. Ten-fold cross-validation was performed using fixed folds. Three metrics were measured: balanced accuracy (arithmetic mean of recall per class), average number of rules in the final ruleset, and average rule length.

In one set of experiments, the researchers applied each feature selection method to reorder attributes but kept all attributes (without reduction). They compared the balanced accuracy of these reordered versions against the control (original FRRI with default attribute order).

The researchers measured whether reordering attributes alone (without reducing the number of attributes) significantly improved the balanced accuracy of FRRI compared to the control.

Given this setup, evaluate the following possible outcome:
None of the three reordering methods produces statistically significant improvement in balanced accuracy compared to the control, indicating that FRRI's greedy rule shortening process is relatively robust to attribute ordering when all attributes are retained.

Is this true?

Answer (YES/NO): YES